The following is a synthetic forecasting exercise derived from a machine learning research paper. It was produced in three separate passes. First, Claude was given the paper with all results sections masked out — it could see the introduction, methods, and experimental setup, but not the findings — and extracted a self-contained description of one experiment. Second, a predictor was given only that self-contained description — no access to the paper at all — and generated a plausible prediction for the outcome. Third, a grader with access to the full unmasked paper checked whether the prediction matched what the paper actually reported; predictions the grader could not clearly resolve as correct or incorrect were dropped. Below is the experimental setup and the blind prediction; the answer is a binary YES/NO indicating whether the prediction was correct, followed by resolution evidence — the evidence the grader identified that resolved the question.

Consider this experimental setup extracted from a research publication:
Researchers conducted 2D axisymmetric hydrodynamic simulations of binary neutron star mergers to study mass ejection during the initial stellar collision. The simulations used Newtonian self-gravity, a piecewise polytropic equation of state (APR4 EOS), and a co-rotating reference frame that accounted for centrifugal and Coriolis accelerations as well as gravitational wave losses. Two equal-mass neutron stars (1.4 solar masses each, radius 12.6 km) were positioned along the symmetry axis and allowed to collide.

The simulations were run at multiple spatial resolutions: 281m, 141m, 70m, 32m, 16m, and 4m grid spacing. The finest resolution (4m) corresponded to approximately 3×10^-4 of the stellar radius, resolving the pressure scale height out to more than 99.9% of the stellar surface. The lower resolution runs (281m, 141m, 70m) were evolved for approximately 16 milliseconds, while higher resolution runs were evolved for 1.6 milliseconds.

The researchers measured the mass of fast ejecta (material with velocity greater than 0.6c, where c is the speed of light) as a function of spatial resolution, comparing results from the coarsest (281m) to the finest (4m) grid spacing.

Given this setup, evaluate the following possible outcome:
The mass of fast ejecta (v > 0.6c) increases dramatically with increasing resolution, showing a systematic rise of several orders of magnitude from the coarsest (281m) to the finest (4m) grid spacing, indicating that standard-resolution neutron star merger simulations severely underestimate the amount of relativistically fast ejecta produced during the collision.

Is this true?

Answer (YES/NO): NO